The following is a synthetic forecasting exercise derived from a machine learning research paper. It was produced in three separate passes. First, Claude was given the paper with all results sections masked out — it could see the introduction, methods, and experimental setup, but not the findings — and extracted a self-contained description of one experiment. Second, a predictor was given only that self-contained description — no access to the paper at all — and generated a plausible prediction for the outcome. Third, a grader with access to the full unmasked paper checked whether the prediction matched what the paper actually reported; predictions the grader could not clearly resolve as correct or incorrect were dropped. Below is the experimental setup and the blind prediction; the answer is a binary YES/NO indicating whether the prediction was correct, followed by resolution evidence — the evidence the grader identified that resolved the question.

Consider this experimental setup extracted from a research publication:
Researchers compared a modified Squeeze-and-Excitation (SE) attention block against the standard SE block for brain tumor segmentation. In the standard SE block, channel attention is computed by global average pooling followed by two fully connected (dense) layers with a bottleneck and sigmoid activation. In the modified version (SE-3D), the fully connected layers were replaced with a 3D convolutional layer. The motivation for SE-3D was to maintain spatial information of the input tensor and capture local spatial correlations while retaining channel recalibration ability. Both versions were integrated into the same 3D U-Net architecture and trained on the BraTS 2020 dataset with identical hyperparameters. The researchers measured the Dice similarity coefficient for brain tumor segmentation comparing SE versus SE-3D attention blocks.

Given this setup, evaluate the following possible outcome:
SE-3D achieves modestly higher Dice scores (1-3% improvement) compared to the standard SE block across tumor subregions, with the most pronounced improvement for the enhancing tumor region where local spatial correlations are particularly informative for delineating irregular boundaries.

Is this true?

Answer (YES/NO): NO